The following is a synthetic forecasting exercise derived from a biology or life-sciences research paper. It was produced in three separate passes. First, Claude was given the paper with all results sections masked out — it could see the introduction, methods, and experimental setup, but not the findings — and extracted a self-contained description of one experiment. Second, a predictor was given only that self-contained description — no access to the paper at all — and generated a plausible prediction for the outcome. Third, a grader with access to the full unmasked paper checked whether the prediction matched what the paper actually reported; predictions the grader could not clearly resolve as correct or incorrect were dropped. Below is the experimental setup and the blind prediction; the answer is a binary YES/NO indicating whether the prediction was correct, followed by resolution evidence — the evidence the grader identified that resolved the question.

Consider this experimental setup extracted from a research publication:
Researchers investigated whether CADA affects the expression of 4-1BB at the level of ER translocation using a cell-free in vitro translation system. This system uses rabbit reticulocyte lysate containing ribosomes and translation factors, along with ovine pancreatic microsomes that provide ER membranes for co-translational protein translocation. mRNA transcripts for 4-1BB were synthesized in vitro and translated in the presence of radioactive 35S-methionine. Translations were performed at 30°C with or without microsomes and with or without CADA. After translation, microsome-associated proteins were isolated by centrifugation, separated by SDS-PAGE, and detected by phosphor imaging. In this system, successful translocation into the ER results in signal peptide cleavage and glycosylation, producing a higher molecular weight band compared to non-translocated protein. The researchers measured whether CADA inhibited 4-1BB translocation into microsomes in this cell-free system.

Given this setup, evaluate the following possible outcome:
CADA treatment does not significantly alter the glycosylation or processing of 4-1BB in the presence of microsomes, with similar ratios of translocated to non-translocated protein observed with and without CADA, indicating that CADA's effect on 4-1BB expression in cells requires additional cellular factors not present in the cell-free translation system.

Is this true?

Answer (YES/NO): NO